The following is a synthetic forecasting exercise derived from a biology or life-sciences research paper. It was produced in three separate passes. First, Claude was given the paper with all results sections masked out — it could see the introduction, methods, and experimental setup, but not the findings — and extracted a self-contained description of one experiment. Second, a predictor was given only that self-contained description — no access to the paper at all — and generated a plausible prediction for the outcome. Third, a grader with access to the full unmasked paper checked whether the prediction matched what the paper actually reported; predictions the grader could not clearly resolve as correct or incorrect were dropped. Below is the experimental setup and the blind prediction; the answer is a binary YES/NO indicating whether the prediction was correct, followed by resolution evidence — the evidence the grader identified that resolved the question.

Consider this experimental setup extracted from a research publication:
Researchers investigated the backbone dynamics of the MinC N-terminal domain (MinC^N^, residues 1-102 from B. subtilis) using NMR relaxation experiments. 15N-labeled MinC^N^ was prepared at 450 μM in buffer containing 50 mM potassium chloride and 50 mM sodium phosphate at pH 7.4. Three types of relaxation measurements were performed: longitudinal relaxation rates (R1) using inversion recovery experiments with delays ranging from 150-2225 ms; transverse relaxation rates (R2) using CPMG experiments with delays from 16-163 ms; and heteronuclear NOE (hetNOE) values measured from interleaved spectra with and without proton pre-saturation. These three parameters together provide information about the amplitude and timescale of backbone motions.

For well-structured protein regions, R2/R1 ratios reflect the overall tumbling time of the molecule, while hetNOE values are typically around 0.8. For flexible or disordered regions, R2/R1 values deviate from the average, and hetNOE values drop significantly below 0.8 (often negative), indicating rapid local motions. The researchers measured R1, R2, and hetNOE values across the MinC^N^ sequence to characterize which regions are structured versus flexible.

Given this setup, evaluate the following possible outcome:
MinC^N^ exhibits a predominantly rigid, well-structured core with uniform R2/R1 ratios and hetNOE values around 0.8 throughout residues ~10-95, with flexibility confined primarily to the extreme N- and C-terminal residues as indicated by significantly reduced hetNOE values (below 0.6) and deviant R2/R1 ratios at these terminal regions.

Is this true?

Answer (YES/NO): NO